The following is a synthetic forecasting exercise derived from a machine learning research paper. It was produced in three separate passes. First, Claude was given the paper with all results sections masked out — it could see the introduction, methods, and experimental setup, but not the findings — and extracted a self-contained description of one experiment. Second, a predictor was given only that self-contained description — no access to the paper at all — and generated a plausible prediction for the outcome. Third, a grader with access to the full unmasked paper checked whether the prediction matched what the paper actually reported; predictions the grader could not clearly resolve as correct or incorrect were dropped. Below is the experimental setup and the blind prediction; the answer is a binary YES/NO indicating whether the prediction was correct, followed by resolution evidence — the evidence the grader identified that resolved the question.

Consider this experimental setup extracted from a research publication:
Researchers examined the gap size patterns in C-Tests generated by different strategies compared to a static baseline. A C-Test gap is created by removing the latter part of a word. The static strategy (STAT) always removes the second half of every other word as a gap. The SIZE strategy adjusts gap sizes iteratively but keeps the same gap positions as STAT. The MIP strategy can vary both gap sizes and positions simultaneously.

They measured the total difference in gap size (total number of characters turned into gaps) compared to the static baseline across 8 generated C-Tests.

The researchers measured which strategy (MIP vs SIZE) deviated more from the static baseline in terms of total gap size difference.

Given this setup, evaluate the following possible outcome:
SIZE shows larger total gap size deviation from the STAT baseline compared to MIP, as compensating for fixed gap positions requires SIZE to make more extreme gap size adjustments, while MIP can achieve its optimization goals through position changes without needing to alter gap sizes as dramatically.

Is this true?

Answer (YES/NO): NO